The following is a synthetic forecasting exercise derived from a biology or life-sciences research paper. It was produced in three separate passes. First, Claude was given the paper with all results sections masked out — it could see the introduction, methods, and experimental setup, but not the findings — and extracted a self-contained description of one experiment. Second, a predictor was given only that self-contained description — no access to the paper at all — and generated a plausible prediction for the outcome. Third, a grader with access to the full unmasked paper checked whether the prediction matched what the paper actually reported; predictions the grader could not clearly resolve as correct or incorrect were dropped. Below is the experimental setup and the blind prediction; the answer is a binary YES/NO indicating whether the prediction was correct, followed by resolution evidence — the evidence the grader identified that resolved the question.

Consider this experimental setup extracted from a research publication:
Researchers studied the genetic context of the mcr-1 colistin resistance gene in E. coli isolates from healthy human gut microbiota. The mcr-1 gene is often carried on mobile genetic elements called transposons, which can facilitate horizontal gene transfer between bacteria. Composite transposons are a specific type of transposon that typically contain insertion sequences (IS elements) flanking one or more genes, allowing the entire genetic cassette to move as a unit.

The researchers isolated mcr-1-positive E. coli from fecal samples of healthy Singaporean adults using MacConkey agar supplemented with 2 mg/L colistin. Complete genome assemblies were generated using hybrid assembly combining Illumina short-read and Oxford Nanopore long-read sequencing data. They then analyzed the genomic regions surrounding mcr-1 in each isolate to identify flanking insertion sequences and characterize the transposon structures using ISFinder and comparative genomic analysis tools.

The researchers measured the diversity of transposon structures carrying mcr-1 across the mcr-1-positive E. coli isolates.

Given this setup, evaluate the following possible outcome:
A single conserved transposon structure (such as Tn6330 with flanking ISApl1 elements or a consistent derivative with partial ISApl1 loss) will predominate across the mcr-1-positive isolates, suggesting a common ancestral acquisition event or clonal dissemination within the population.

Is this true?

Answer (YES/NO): NO